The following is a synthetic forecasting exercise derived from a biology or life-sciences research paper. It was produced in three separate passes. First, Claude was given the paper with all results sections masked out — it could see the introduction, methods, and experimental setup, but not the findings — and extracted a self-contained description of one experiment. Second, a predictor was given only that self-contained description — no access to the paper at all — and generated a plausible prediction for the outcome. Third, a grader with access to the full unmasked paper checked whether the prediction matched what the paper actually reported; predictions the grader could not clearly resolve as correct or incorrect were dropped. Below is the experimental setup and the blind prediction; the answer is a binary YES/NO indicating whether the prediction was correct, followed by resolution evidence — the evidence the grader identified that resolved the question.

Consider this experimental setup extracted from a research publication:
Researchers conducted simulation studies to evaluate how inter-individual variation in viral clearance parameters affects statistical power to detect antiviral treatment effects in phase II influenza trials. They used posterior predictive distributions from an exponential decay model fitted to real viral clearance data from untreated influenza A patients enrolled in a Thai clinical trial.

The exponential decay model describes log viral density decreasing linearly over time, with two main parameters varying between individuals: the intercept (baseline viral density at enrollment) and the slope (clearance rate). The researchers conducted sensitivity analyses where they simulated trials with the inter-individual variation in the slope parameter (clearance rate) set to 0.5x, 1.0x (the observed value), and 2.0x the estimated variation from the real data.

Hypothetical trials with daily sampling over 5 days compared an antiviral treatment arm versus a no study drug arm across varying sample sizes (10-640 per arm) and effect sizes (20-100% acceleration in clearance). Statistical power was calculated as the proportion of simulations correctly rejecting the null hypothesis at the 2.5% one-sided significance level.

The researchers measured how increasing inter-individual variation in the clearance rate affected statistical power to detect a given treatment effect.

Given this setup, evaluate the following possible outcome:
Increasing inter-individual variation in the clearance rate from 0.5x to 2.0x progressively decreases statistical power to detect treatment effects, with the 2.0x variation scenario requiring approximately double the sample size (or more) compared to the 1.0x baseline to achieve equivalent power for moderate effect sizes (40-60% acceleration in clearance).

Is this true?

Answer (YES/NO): YES